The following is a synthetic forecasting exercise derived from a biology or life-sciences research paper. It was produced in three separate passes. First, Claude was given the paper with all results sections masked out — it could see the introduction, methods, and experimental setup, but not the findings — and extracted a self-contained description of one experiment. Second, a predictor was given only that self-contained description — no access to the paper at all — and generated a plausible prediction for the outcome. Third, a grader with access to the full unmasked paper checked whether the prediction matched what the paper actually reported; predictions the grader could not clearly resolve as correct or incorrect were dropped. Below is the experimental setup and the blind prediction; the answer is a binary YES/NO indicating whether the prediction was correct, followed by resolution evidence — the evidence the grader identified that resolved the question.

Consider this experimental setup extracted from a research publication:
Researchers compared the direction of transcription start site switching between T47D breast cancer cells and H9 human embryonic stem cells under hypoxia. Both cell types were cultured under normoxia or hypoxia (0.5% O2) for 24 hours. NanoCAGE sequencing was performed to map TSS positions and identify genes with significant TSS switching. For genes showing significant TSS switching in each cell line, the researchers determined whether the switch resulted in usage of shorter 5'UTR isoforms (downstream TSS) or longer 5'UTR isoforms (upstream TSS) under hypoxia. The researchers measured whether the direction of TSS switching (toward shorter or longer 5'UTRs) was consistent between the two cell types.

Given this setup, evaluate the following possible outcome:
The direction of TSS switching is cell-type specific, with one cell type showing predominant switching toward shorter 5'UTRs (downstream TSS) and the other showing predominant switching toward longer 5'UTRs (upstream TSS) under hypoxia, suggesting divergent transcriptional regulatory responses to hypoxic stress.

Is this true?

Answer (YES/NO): NO